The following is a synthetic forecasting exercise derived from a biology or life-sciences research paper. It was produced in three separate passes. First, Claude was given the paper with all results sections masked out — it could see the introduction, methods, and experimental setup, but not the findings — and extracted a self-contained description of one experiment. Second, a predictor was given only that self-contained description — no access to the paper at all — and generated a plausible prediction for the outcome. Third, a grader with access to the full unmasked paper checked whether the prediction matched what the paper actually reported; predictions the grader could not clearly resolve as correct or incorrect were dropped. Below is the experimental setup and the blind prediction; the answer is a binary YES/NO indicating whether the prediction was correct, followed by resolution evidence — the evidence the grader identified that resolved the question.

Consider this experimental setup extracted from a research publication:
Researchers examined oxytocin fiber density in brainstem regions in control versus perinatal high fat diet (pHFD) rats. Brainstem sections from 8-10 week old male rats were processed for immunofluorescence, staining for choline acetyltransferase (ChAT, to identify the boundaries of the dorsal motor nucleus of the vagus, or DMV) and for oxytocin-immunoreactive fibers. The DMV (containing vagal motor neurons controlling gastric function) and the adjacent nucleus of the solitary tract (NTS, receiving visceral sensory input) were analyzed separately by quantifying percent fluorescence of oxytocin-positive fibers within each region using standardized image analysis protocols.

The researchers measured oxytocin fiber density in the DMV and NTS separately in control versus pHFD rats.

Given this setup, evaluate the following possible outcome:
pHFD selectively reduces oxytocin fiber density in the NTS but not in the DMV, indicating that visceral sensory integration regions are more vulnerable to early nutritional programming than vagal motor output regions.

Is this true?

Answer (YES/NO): NO